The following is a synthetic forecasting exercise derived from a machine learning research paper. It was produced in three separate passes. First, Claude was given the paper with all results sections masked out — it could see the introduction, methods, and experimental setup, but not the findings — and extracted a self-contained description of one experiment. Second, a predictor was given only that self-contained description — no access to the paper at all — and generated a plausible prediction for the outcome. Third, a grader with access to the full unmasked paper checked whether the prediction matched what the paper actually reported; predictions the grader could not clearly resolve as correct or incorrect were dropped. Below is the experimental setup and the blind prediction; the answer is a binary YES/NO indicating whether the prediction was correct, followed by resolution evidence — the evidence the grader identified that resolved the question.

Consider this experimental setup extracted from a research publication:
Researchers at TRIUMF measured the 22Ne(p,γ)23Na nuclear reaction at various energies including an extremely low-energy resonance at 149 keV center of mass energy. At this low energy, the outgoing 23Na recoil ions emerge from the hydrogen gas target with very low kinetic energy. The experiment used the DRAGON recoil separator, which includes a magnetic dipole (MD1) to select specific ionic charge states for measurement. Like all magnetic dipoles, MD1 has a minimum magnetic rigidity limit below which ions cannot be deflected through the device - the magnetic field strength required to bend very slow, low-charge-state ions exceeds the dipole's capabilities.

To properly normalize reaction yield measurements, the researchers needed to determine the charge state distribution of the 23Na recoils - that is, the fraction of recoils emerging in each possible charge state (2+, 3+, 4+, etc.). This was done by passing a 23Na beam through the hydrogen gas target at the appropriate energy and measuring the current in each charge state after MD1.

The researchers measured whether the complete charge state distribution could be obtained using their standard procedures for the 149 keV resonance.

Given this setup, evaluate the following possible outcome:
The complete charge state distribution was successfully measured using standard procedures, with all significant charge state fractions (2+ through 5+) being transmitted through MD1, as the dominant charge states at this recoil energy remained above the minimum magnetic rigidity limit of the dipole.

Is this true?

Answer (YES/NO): NO